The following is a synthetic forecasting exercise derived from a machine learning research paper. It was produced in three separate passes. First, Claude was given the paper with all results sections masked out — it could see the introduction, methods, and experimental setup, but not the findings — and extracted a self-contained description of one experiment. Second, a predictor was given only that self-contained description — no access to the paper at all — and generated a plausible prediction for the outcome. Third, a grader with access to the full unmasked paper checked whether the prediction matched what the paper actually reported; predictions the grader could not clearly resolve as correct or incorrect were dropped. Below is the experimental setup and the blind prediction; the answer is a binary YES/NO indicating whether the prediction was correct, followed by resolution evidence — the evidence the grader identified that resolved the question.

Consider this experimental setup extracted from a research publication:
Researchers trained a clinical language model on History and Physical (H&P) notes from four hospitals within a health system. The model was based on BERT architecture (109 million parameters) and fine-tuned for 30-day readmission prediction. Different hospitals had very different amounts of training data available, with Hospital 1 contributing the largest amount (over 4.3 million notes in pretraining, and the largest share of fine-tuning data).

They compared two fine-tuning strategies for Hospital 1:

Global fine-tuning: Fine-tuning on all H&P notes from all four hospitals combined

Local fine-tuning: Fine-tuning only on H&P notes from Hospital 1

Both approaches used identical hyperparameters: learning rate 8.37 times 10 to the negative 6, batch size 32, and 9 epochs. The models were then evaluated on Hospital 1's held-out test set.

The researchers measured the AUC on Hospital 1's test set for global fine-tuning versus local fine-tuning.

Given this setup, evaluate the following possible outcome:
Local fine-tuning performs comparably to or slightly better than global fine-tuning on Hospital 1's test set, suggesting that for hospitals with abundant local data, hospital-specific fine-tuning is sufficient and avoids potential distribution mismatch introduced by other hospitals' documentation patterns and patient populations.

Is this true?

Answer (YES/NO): NO